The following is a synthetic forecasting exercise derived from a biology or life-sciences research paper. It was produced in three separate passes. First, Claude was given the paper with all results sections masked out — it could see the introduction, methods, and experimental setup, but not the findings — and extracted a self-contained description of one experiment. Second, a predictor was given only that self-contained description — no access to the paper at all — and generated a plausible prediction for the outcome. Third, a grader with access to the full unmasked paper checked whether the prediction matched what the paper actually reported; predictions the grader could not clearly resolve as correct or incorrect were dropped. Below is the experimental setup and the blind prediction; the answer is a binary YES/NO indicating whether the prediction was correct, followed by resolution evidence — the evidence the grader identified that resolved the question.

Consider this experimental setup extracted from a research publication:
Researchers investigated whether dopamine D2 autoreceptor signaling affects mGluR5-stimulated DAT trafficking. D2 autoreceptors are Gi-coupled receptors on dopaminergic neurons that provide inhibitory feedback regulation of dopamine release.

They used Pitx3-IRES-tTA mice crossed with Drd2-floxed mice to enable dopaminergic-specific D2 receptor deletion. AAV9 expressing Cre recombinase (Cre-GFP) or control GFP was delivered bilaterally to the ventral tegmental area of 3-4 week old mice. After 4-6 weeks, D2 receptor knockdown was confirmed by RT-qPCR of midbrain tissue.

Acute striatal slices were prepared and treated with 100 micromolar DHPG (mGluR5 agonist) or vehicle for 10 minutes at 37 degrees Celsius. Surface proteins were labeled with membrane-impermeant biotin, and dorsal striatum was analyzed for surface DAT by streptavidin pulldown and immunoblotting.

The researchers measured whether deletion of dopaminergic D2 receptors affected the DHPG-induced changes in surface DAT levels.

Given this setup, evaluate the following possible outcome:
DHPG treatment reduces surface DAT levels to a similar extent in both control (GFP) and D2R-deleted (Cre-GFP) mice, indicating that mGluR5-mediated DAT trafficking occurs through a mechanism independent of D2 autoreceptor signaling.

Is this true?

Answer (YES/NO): NO